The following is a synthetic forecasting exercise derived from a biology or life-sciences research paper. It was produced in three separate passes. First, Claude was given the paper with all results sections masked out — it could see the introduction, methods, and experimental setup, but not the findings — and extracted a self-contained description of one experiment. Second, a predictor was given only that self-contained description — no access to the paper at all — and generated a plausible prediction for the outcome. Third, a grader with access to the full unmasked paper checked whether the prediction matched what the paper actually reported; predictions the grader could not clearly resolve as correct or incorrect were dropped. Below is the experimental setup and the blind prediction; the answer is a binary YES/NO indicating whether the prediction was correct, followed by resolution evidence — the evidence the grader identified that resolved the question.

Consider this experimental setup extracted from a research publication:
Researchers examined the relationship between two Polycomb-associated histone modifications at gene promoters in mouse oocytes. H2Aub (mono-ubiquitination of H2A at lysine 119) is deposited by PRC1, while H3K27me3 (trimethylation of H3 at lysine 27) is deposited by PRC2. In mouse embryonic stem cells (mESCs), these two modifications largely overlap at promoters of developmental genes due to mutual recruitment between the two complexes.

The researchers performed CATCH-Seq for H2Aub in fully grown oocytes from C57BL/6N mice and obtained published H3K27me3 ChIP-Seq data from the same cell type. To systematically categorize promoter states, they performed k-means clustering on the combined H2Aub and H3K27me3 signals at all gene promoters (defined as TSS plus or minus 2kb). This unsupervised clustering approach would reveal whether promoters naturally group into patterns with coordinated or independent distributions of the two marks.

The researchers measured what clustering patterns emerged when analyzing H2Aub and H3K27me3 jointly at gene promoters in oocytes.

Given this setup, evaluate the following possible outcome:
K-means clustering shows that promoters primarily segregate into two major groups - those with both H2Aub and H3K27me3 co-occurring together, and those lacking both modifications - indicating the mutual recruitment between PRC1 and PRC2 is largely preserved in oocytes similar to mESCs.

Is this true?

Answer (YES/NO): NO